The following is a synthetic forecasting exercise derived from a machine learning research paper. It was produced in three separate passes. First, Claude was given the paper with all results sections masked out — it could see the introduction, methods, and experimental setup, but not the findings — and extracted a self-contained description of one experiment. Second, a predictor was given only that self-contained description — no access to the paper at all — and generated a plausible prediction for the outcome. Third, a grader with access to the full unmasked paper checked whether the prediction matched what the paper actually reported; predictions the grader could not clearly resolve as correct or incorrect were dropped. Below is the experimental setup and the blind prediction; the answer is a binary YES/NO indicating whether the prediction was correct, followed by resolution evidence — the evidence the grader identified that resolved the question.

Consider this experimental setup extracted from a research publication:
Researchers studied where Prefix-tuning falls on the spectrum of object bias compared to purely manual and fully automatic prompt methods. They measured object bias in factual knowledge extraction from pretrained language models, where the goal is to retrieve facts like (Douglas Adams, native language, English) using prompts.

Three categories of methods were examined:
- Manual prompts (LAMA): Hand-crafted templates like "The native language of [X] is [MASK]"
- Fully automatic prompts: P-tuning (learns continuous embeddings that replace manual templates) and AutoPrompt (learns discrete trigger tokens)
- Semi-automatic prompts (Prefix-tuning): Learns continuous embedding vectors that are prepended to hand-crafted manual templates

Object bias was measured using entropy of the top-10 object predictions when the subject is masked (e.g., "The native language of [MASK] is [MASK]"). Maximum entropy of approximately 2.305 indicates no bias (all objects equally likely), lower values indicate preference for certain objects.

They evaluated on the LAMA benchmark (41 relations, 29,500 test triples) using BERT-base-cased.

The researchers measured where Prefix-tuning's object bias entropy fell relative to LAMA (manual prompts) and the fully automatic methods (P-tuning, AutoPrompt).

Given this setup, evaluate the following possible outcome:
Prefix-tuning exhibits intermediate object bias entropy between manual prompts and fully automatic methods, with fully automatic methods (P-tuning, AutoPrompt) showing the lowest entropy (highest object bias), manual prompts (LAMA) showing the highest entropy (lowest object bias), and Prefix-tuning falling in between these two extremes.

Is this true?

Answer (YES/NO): YES